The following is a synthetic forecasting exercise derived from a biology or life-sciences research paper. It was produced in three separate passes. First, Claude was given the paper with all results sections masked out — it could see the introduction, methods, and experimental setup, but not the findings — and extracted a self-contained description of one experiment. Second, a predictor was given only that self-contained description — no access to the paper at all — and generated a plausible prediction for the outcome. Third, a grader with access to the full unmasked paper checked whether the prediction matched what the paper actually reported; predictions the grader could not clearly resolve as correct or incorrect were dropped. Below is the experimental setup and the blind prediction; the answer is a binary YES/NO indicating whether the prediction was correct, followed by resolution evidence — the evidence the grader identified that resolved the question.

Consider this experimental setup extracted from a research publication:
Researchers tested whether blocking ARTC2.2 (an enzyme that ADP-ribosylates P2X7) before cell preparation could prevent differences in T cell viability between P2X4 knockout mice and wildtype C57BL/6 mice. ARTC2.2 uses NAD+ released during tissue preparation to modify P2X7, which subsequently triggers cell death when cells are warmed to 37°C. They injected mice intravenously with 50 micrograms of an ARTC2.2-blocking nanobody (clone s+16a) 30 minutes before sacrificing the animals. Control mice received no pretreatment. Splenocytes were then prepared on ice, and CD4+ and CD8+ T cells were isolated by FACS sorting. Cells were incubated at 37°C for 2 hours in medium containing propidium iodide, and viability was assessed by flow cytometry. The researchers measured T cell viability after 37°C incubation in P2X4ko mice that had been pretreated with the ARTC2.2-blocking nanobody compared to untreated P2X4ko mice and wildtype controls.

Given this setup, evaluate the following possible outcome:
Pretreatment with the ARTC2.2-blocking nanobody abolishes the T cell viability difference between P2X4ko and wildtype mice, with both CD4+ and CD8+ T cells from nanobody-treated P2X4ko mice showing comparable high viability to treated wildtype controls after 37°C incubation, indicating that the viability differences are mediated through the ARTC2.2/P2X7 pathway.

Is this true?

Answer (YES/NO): YES